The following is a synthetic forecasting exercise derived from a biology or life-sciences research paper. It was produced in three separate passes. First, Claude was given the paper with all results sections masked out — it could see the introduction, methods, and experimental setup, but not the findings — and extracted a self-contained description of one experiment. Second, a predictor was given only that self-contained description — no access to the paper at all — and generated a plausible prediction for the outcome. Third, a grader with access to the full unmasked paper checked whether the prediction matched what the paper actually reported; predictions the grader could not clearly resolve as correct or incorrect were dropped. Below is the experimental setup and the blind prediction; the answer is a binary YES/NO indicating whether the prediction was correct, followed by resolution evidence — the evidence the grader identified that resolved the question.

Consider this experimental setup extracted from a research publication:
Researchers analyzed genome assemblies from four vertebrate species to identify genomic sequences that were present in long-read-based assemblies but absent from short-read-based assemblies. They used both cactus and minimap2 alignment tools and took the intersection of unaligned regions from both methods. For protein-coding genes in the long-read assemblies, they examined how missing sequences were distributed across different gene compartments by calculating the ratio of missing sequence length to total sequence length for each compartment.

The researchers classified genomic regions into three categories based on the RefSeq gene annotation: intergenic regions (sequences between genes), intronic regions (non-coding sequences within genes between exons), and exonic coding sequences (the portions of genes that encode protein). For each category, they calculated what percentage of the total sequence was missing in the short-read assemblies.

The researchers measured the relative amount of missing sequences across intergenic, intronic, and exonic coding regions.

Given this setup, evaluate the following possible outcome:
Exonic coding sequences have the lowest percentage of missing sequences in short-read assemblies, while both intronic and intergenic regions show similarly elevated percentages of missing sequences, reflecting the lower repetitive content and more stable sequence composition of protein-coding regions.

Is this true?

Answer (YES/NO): NO